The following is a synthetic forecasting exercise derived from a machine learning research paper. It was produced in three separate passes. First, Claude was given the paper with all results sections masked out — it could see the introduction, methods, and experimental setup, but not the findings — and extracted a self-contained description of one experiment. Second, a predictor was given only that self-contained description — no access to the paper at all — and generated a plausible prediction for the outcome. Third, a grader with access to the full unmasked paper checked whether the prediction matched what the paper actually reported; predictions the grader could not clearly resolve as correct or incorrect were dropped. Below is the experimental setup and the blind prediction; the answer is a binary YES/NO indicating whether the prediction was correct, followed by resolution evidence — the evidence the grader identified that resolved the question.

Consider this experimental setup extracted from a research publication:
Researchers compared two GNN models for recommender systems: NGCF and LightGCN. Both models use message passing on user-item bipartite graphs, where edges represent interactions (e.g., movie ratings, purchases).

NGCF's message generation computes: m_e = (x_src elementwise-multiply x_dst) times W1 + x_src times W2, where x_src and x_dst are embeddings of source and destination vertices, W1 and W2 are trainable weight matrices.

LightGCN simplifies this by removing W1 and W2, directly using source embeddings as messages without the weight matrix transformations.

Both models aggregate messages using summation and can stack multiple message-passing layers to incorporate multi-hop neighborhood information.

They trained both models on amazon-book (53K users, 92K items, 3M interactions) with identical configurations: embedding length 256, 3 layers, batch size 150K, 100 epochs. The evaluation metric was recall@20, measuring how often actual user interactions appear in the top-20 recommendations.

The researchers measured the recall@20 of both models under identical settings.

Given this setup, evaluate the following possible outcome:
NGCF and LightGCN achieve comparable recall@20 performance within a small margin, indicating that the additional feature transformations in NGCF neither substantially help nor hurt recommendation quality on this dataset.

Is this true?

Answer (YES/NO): NO